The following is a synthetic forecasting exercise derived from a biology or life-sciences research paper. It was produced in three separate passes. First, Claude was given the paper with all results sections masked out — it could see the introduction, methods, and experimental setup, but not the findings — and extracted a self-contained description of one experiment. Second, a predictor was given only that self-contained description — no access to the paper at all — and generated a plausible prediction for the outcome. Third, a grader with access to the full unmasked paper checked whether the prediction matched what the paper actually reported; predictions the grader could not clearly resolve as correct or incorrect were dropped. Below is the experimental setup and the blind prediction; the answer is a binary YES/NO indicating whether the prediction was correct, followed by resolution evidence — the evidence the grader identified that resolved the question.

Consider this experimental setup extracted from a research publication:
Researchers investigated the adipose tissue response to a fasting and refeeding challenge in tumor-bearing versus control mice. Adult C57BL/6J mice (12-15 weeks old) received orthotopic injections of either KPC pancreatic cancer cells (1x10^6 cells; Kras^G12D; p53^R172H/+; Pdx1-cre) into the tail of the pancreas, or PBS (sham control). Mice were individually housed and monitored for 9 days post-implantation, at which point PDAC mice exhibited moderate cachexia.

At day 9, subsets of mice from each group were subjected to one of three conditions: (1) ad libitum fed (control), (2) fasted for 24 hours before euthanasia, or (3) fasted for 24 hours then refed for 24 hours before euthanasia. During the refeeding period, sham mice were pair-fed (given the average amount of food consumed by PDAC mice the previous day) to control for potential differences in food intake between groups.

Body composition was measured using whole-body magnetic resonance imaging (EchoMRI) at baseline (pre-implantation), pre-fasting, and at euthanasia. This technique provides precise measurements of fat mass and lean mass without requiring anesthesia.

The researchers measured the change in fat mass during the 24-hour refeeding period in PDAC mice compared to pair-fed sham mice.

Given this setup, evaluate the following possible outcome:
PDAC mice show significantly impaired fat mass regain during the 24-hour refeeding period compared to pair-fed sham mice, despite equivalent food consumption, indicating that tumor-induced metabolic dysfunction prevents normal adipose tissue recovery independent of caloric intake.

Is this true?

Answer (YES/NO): YES